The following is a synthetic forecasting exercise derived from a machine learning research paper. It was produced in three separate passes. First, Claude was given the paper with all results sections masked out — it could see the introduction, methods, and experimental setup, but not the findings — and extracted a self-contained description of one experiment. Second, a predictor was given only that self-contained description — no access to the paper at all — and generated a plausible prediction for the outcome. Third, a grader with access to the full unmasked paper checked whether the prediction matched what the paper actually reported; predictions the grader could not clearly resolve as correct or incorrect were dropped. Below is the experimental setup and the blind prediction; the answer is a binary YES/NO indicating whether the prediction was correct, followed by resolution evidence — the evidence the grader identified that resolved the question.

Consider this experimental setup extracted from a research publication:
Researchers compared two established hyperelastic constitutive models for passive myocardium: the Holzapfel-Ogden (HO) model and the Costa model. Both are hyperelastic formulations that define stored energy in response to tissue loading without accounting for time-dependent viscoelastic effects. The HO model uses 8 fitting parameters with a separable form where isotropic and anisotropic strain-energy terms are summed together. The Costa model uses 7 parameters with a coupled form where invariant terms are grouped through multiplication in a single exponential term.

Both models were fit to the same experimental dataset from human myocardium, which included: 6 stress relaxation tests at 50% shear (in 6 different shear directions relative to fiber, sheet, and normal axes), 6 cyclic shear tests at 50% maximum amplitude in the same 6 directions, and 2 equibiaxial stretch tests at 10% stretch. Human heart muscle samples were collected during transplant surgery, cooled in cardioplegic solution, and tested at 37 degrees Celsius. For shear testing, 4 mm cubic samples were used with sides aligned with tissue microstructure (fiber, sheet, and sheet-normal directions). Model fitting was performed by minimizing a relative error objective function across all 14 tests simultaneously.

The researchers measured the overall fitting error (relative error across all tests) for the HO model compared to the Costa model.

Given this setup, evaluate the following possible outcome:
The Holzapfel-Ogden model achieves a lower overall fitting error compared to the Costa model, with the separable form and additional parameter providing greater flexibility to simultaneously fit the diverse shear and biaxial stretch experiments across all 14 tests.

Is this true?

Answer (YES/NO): YES